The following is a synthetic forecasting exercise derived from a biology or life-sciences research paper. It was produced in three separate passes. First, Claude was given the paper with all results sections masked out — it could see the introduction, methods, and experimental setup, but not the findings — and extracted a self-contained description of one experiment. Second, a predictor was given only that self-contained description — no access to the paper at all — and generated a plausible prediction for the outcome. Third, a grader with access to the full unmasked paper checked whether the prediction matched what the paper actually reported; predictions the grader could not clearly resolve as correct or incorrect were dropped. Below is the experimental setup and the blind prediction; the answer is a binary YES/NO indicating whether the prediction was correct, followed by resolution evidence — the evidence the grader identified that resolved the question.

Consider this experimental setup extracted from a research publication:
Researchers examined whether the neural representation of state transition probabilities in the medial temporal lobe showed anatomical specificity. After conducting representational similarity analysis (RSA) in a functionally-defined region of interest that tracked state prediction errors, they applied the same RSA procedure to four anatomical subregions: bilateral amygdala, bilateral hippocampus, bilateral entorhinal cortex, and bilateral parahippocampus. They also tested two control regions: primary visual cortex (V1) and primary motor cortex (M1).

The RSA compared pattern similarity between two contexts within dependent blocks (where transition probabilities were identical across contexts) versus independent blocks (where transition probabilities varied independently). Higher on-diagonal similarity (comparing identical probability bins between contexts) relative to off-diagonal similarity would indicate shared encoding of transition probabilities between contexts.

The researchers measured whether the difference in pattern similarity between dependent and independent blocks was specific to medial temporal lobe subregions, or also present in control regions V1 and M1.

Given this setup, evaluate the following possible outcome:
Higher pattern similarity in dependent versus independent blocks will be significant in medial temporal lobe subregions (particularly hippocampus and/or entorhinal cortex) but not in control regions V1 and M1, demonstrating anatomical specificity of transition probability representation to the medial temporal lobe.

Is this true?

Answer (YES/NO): YES